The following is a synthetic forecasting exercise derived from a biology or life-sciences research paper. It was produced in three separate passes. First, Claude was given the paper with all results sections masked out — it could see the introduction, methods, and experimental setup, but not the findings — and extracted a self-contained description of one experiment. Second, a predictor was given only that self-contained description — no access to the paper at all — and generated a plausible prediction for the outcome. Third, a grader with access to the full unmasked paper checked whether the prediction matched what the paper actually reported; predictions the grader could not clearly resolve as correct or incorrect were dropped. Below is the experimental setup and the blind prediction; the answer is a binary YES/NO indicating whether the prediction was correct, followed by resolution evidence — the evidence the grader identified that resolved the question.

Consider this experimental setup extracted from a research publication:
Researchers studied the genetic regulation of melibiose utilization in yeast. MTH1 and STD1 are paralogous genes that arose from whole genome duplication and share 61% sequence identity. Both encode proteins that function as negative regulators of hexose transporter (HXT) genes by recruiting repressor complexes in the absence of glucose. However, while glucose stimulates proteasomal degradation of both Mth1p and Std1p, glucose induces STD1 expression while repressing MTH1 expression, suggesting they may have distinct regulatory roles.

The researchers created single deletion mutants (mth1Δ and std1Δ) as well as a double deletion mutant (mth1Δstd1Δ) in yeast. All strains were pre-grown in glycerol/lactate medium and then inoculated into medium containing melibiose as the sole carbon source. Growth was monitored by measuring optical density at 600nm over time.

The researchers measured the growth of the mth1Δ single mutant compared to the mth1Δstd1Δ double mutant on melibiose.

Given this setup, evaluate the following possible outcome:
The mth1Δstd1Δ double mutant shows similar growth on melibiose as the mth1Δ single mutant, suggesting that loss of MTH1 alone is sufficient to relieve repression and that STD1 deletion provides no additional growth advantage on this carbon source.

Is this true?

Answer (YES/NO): NO